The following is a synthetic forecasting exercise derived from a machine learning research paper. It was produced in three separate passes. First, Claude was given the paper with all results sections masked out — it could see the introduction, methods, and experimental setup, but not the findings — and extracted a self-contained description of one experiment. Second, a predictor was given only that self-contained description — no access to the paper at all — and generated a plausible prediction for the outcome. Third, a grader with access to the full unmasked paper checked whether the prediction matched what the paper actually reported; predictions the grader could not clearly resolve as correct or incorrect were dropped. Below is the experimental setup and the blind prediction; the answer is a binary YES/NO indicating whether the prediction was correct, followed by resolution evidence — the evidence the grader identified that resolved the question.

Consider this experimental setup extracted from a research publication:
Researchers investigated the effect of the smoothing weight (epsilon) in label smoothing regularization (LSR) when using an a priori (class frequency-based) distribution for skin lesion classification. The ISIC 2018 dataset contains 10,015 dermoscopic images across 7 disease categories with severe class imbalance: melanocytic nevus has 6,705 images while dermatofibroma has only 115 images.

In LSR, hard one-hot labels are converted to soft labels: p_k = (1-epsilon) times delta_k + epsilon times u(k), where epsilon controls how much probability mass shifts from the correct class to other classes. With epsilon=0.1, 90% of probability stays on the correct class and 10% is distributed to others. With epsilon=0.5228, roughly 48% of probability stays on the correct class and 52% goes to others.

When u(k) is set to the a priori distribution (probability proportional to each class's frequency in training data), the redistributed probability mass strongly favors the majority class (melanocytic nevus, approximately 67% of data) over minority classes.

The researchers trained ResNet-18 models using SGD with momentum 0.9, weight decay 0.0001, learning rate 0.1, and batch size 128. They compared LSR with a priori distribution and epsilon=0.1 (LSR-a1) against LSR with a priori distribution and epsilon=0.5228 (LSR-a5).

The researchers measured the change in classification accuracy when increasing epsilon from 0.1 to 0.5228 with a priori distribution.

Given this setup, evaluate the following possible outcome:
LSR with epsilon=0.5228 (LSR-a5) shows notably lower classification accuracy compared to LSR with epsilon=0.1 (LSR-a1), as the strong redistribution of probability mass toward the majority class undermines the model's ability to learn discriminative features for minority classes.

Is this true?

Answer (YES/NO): YES